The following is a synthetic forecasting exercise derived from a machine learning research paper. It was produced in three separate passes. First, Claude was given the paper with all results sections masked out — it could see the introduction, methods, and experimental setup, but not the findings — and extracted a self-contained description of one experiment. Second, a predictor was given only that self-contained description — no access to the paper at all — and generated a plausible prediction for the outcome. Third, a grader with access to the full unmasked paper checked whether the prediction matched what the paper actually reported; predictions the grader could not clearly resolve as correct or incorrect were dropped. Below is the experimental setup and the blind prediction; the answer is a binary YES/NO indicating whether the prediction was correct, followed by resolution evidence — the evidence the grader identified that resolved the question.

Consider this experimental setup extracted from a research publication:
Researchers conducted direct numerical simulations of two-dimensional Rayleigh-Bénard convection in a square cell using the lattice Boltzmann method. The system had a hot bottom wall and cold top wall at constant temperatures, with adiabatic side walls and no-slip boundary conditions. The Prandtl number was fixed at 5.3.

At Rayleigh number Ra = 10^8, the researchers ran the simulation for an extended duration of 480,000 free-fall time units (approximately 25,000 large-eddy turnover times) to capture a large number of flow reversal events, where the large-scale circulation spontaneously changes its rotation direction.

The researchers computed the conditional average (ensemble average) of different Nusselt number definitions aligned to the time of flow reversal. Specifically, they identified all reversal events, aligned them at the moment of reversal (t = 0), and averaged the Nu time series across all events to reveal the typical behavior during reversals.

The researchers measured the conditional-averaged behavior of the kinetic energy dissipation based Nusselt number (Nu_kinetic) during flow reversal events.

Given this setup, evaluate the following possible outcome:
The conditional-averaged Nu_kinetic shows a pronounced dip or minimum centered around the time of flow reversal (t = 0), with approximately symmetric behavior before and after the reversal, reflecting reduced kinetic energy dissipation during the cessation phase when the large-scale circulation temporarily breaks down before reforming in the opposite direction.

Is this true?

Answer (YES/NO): YES